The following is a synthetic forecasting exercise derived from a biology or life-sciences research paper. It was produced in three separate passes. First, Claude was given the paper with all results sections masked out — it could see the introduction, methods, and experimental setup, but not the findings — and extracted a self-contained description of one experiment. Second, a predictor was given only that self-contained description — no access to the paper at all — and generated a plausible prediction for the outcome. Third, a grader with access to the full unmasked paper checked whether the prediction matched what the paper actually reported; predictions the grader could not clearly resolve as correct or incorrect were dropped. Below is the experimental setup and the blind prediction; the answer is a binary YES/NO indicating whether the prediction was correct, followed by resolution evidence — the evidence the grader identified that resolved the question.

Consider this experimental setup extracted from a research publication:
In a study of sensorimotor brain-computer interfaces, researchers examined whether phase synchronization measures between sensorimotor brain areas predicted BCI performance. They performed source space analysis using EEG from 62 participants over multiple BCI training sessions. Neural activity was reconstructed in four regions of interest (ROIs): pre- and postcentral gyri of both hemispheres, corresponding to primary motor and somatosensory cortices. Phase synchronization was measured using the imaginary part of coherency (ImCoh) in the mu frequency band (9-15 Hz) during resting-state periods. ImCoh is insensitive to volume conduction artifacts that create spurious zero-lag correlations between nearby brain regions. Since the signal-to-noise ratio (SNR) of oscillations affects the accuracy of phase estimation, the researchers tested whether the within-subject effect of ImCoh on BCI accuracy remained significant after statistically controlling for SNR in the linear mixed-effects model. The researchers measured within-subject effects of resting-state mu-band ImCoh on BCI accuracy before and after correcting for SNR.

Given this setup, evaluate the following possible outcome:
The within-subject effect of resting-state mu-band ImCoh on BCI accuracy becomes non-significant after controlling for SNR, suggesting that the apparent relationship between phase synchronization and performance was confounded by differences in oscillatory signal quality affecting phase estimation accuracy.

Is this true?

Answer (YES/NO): YES